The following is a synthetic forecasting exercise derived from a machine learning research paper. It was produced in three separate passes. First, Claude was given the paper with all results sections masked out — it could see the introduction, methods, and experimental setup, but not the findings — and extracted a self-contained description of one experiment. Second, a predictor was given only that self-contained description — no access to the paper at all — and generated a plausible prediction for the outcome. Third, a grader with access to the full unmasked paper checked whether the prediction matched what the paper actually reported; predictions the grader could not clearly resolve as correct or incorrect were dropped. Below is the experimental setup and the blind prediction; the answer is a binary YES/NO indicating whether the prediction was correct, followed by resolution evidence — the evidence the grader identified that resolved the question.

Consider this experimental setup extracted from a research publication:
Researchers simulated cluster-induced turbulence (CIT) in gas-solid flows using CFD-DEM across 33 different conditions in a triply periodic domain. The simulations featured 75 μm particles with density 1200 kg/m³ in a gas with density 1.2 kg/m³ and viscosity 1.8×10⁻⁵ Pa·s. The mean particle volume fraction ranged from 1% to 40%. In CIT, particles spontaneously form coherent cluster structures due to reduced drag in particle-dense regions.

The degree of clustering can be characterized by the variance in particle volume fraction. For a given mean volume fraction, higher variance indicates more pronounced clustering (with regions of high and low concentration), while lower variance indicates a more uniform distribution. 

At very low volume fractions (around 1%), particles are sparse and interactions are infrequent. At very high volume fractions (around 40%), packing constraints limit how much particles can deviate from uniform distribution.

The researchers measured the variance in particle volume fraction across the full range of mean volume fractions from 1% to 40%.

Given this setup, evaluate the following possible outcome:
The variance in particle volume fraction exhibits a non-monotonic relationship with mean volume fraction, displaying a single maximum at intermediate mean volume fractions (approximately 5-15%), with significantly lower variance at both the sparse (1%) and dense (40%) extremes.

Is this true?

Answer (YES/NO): NO